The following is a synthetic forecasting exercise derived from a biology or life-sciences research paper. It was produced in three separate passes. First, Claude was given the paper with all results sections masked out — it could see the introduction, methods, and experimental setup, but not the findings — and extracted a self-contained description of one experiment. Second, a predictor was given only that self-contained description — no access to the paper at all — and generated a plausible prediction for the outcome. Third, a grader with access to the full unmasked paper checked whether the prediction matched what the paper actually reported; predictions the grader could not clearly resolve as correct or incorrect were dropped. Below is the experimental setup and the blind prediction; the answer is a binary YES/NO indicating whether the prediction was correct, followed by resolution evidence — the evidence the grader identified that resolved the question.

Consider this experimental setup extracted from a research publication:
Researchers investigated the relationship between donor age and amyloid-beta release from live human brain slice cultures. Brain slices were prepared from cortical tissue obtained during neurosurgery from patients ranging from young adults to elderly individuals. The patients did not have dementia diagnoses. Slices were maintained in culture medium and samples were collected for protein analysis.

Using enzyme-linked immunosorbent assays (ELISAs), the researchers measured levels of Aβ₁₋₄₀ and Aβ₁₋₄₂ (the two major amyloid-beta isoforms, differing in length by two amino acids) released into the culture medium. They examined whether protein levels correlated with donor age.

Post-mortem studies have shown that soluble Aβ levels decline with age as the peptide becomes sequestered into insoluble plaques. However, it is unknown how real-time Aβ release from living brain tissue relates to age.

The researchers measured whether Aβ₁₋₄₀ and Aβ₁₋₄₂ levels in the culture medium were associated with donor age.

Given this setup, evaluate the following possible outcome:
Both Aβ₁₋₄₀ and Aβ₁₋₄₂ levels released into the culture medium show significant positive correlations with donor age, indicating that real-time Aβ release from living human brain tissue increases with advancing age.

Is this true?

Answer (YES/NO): NO